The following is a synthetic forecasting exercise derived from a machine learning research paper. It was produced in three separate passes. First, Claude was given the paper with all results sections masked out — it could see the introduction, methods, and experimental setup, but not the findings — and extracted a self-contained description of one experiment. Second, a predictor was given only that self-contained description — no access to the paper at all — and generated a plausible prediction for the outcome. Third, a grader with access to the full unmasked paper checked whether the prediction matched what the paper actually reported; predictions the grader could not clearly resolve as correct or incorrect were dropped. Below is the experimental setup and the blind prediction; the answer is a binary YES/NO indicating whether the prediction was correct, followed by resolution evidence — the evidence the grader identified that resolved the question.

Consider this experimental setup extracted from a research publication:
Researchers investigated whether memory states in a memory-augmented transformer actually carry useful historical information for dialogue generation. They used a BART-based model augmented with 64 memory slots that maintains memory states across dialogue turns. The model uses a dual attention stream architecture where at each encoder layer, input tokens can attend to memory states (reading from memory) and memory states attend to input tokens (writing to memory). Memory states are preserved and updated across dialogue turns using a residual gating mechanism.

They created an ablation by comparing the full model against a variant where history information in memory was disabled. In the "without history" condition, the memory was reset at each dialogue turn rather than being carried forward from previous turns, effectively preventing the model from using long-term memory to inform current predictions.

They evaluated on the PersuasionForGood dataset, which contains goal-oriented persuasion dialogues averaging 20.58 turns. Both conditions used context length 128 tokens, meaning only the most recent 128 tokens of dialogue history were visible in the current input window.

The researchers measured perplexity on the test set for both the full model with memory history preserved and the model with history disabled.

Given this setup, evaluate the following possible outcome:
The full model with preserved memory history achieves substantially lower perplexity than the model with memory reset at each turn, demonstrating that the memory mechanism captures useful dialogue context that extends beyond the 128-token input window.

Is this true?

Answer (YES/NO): NO